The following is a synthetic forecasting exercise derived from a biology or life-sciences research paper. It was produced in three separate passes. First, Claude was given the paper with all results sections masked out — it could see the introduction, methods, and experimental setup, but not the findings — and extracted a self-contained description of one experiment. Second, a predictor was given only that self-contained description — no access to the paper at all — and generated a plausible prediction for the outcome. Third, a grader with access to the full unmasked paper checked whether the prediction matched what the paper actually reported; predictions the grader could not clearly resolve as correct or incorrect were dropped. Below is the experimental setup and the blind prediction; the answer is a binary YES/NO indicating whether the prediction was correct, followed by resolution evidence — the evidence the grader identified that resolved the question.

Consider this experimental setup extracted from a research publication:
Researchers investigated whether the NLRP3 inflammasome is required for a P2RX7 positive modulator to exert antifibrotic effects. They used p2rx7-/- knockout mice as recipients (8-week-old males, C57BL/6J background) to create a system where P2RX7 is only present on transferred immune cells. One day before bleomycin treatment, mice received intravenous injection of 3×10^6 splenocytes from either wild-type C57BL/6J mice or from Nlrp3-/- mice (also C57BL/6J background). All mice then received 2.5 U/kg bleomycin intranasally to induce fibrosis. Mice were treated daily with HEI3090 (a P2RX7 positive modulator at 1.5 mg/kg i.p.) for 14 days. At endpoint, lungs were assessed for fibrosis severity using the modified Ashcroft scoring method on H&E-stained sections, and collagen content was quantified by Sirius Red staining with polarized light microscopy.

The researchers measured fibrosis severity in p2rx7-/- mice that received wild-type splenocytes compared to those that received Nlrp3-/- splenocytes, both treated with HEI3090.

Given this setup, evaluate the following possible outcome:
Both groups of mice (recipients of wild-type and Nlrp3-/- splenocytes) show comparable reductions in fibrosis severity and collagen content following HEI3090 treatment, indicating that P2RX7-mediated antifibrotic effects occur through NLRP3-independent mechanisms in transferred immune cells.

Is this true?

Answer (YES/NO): NO